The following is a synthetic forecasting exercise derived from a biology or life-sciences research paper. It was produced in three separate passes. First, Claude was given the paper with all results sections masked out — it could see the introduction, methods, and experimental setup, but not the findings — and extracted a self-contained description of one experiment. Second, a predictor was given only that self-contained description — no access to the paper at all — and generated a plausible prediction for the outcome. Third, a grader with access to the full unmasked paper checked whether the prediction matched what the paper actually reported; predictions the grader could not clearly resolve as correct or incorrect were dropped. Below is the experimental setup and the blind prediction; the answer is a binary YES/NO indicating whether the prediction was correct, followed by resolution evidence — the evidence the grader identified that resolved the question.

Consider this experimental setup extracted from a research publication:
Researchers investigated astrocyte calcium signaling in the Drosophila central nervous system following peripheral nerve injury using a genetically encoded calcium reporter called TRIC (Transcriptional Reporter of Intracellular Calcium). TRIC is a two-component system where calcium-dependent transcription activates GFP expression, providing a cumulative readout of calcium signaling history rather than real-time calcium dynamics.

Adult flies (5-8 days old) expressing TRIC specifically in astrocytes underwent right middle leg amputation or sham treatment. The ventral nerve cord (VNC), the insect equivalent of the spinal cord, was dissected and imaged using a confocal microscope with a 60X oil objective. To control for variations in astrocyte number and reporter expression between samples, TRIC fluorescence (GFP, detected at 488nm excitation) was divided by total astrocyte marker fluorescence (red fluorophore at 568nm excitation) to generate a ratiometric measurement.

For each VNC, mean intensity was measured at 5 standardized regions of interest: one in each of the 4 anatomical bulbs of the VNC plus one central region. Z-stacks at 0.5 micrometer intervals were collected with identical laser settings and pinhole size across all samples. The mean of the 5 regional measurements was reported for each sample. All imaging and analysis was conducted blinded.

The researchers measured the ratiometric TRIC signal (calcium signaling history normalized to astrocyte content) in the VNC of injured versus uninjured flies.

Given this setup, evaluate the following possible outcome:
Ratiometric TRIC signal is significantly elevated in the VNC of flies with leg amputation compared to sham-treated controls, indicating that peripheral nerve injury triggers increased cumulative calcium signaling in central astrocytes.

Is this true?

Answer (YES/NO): YES